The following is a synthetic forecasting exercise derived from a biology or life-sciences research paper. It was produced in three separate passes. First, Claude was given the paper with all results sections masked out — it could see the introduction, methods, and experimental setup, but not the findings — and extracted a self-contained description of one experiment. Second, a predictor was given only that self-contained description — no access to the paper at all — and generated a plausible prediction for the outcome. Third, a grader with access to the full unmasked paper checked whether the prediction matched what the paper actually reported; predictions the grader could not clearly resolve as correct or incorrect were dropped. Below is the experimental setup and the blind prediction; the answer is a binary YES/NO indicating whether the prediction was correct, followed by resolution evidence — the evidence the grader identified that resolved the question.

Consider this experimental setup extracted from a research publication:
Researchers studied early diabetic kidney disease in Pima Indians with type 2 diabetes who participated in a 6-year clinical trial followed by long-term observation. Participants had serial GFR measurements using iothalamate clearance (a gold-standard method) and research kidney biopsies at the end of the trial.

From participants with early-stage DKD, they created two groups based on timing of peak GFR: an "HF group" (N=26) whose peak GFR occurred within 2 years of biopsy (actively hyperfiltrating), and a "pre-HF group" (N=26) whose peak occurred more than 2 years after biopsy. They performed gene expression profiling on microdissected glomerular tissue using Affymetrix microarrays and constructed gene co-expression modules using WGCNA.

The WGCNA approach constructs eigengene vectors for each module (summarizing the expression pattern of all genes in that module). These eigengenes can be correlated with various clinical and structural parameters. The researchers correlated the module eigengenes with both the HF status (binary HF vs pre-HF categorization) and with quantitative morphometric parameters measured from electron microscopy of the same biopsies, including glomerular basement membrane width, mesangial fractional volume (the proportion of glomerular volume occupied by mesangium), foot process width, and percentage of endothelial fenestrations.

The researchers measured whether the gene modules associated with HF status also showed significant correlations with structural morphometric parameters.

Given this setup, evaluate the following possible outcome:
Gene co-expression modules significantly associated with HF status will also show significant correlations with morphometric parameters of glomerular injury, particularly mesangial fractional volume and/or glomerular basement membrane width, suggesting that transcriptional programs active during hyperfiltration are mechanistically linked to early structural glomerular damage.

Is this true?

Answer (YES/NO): YES